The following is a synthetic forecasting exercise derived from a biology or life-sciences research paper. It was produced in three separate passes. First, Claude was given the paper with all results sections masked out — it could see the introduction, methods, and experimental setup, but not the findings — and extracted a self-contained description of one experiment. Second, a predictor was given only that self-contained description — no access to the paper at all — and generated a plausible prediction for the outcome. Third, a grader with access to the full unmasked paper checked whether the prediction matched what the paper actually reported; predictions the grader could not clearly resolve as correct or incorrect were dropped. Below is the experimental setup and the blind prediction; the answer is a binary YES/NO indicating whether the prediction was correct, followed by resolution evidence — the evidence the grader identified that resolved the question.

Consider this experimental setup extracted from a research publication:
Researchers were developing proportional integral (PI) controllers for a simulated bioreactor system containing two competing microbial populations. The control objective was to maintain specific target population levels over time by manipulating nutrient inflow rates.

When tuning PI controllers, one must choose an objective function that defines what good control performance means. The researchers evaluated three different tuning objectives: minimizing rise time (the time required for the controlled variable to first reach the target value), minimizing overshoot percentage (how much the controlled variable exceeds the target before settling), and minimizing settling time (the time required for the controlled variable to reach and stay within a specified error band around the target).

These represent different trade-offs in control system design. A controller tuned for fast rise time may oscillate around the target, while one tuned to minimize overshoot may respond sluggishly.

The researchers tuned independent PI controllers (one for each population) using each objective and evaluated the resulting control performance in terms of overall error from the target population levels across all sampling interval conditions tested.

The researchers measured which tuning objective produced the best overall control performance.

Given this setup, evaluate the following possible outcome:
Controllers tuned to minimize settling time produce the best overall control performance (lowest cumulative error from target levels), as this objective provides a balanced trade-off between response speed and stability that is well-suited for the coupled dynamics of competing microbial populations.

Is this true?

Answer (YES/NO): YES